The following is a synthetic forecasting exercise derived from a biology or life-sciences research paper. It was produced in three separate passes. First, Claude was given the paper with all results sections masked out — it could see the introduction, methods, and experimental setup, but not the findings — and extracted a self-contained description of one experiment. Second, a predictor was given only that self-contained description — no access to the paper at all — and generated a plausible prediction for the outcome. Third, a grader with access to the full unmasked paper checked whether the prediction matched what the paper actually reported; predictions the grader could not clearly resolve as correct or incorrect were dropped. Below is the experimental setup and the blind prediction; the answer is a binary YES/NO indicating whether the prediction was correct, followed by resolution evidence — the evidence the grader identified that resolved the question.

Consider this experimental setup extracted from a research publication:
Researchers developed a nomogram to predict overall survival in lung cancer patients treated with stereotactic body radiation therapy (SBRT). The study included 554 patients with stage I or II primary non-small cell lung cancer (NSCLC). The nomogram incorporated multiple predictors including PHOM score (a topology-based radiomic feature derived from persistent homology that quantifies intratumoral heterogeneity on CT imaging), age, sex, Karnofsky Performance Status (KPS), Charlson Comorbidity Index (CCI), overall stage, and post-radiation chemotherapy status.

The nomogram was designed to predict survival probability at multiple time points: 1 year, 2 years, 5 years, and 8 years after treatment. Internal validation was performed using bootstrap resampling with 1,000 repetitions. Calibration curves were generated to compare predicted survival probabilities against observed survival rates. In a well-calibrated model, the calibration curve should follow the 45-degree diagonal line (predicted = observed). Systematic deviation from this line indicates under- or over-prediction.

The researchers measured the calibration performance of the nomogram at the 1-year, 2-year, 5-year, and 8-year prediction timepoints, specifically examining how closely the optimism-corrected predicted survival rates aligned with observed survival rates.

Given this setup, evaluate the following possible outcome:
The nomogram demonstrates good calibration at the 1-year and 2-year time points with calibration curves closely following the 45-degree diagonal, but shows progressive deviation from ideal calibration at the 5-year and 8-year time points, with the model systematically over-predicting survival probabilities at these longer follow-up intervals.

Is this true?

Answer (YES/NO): NO